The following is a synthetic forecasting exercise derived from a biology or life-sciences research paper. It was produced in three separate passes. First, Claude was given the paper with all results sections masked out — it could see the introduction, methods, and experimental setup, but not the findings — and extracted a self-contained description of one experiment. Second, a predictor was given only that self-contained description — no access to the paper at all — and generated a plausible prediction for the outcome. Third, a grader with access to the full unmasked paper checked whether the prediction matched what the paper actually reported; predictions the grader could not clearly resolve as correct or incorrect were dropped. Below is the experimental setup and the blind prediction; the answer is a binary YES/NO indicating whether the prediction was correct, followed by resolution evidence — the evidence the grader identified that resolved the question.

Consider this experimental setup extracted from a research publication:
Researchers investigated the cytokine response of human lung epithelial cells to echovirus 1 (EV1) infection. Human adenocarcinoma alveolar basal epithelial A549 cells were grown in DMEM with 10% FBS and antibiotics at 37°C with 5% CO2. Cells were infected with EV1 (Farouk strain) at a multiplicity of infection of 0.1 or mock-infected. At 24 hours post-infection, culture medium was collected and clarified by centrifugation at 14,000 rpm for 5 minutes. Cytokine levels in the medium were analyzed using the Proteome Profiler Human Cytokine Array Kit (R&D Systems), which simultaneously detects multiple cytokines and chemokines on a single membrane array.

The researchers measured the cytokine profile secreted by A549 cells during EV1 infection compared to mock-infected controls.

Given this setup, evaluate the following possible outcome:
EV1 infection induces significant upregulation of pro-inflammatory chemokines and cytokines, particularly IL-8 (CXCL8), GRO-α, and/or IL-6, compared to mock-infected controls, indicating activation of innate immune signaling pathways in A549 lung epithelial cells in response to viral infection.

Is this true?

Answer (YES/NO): NO